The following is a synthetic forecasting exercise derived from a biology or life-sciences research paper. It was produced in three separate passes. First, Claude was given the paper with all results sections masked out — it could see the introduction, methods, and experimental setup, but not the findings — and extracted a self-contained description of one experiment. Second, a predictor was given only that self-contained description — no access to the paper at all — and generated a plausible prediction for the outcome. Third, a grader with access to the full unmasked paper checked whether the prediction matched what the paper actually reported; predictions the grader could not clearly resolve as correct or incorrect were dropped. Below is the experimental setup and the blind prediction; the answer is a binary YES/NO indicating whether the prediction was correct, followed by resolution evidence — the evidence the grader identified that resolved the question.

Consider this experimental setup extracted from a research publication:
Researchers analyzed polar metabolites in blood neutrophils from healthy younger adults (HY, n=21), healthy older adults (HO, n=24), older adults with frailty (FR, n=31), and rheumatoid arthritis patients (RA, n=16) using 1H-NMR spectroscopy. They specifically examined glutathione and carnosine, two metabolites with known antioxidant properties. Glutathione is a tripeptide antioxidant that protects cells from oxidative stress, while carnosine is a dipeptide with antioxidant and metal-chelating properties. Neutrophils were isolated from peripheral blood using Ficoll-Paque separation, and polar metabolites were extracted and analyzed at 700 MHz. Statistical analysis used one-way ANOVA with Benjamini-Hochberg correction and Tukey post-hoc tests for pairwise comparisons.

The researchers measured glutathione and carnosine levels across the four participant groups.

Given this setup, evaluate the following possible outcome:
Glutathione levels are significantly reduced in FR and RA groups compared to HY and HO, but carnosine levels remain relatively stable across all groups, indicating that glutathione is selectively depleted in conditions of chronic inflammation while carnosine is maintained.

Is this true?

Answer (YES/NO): NO